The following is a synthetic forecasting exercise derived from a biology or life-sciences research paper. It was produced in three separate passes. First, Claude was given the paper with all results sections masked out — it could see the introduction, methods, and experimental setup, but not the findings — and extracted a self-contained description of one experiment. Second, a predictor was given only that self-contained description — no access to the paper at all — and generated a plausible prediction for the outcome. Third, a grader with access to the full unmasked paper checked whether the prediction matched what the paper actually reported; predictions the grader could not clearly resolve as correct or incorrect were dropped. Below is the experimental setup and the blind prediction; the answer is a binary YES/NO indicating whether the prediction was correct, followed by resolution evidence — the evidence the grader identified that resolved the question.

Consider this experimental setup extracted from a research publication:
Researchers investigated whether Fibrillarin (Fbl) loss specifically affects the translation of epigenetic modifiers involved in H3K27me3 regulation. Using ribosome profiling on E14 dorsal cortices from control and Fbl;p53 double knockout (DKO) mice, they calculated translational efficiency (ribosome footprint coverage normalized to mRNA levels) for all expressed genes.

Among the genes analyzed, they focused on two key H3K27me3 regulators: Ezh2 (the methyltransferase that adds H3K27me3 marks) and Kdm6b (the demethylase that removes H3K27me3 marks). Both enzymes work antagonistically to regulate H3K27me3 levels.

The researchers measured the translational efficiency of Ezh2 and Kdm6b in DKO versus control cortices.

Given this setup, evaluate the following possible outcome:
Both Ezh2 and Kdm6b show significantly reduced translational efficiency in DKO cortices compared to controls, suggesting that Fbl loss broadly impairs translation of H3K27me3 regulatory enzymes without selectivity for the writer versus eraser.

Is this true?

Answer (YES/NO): YES